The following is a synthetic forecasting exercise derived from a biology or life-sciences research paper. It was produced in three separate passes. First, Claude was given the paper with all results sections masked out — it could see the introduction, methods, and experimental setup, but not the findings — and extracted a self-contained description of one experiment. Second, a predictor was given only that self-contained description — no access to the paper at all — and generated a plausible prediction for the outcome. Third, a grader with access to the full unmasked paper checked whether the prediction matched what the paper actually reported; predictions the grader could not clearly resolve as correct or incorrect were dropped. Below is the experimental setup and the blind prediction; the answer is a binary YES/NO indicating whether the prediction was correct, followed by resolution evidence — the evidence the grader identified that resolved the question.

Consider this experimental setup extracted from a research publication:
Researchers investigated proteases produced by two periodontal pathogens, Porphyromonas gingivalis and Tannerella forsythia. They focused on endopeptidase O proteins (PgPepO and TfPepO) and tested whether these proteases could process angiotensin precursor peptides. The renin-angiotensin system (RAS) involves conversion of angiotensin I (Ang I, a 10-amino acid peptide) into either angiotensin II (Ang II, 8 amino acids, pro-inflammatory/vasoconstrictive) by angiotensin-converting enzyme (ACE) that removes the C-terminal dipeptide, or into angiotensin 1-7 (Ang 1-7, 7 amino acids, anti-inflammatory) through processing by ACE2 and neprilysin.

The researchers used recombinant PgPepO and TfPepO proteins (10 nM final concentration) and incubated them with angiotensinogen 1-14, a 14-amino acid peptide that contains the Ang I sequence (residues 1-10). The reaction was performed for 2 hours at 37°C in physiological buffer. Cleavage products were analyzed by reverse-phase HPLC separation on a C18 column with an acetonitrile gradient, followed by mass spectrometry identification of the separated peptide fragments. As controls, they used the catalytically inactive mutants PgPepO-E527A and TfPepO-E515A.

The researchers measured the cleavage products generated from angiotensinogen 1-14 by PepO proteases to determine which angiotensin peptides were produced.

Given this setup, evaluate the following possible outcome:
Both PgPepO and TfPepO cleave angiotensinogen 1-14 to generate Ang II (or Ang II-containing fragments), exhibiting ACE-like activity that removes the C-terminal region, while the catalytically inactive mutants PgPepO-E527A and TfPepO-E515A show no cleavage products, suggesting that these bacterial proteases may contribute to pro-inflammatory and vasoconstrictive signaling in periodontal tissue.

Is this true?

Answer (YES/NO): NO